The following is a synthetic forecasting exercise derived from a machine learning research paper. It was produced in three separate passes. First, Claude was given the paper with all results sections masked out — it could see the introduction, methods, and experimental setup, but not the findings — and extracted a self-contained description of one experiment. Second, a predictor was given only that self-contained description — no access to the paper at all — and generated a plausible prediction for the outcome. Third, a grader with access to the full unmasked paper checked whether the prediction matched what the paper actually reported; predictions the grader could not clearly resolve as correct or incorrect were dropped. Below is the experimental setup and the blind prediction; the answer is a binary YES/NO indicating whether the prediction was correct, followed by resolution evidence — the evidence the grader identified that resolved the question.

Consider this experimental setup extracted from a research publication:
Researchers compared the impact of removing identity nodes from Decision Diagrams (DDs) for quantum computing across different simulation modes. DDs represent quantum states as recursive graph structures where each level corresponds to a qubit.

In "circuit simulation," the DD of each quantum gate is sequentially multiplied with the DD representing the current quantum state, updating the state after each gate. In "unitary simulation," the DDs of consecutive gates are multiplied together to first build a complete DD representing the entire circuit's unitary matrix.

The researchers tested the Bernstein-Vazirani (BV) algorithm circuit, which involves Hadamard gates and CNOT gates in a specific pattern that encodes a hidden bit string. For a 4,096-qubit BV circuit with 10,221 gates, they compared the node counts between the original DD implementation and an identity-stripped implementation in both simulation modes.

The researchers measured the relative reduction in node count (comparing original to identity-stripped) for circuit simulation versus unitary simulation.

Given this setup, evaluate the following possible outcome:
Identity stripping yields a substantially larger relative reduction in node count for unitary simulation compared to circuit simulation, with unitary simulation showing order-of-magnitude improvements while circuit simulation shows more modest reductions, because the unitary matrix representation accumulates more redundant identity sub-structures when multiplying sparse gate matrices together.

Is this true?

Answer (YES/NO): NO